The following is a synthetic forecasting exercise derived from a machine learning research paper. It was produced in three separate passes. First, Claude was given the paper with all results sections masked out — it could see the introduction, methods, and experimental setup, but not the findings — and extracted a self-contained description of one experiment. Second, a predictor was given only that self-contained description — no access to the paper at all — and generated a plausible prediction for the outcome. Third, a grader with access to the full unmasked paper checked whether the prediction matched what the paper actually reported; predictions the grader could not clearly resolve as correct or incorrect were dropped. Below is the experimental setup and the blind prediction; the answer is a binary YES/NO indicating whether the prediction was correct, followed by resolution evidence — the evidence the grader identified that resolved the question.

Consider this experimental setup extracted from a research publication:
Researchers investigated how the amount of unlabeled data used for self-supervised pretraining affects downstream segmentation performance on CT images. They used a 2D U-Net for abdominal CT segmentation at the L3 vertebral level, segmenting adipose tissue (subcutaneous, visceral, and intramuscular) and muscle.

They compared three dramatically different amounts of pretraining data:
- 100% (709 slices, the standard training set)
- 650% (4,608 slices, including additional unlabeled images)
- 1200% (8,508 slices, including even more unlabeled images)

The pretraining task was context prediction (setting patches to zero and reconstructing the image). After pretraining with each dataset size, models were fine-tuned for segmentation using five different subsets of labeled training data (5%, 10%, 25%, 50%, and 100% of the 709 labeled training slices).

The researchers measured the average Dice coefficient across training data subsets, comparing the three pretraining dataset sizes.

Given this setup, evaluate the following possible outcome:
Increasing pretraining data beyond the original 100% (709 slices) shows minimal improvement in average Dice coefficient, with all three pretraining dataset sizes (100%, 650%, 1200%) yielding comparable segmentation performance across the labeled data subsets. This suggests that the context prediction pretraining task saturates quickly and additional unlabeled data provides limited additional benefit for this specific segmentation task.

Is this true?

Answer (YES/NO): NO